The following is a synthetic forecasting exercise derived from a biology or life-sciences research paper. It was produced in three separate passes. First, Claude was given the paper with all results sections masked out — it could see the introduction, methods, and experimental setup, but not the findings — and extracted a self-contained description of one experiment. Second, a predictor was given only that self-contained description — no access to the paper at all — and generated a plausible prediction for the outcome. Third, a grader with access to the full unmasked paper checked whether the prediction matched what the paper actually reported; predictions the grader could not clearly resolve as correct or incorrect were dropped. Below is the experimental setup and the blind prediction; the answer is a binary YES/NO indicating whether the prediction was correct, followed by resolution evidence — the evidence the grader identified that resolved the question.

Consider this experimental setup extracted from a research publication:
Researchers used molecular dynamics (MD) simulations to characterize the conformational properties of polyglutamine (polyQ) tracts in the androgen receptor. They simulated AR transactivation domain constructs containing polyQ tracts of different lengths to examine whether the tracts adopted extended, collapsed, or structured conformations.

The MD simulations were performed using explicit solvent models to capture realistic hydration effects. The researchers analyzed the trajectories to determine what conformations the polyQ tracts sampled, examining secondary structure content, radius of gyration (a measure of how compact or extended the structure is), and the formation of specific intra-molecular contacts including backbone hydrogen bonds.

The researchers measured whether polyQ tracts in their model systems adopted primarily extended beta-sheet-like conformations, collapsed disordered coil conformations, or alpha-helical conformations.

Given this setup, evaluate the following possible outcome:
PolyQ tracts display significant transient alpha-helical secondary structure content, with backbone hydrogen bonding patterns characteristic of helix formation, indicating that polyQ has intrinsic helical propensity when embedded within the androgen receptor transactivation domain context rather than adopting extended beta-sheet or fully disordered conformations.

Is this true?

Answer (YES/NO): YES